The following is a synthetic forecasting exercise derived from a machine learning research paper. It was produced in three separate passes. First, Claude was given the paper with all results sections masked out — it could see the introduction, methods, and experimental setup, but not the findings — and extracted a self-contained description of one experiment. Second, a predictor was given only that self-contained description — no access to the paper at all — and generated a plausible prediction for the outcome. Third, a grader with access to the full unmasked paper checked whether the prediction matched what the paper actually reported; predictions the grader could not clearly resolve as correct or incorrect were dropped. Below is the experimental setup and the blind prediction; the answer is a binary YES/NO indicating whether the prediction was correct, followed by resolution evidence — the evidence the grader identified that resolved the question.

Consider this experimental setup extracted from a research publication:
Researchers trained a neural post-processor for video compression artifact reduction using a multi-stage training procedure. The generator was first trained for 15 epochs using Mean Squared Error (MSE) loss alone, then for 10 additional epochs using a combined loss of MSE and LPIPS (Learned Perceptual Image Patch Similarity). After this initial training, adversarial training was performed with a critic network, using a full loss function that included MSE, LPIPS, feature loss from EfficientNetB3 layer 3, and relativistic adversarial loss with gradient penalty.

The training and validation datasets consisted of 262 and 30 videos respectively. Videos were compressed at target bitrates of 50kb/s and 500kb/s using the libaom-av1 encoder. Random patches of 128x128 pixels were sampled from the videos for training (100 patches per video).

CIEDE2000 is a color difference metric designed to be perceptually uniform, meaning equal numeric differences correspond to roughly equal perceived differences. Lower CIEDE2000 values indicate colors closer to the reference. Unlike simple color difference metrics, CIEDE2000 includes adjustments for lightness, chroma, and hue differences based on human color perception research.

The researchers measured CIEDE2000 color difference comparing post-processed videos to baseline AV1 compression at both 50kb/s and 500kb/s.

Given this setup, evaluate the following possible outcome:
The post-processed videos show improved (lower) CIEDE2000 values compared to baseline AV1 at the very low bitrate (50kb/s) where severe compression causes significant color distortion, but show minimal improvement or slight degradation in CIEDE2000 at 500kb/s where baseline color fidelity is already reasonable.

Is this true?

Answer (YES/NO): NO